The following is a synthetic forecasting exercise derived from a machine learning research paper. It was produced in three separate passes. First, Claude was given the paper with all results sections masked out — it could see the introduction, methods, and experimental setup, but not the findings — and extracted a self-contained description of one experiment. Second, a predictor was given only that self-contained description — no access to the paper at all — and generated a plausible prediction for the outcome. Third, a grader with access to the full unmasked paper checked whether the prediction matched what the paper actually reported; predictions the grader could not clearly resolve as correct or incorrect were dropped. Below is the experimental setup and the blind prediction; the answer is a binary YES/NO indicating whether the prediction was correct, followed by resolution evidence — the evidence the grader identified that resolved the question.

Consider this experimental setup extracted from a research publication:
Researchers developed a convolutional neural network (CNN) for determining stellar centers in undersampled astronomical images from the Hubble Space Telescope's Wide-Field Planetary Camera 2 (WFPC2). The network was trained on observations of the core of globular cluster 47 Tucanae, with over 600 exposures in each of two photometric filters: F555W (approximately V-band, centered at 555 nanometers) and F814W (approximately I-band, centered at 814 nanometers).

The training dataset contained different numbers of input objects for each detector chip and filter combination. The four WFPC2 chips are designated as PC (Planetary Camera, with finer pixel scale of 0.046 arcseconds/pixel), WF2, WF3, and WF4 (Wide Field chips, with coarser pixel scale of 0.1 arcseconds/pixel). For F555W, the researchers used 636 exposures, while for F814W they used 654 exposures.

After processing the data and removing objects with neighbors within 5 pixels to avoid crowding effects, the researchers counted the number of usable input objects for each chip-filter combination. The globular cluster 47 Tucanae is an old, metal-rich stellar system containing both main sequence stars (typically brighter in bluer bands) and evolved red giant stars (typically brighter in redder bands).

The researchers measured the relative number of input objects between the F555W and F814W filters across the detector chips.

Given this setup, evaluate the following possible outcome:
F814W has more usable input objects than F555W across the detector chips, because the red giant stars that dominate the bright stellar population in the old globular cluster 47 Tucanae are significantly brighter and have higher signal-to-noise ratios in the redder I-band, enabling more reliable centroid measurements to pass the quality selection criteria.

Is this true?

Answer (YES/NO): YES